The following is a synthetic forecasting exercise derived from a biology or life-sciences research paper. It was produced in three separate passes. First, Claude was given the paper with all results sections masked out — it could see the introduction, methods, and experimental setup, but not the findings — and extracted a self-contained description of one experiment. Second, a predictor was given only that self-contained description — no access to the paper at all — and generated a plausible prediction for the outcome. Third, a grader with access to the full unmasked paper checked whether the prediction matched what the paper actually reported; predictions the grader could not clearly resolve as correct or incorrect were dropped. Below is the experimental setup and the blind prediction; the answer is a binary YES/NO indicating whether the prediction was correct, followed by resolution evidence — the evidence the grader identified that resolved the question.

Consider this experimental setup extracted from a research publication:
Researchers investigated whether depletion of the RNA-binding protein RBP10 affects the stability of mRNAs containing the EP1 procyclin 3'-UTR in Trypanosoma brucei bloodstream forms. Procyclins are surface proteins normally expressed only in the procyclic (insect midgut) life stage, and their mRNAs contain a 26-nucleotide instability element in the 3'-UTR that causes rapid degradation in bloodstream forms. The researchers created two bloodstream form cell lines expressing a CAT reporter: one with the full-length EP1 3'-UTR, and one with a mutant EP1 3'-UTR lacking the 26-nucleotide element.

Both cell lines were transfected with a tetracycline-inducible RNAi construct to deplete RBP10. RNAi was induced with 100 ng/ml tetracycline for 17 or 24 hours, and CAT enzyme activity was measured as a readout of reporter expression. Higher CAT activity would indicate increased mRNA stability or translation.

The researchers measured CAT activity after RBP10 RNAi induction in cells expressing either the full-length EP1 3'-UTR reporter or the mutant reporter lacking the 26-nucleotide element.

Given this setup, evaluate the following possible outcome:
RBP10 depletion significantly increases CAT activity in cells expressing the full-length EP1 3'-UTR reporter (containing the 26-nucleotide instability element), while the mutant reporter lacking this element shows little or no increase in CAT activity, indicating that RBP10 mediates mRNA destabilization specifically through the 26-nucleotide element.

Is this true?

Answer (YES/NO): YES